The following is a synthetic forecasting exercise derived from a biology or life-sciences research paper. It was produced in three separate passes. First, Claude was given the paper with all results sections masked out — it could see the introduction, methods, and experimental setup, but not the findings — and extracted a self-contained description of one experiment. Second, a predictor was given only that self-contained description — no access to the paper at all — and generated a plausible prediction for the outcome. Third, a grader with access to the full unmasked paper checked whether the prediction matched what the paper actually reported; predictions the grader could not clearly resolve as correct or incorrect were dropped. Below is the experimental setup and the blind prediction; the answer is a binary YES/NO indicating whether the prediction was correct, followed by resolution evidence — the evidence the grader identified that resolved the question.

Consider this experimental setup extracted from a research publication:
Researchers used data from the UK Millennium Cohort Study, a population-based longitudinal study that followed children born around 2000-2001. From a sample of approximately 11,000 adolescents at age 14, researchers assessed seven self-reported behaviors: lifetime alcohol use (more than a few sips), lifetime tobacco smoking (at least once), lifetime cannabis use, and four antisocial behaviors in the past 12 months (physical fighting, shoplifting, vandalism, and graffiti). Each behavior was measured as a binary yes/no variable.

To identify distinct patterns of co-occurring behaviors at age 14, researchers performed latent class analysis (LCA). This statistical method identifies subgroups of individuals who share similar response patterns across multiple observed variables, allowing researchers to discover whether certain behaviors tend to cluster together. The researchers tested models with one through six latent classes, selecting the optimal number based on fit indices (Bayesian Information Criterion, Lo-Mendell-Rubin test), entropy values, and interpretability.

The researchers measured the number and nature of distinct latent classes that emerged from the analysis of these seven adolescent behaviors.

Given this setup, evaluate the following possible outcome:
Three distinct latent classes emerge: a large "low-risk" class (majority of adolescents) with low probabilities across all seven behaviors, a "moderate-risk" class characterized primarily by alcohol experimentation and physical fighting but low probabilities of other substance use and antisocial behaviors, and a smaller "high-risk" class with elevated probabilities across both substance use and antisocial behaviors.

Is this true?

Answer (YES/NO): NO